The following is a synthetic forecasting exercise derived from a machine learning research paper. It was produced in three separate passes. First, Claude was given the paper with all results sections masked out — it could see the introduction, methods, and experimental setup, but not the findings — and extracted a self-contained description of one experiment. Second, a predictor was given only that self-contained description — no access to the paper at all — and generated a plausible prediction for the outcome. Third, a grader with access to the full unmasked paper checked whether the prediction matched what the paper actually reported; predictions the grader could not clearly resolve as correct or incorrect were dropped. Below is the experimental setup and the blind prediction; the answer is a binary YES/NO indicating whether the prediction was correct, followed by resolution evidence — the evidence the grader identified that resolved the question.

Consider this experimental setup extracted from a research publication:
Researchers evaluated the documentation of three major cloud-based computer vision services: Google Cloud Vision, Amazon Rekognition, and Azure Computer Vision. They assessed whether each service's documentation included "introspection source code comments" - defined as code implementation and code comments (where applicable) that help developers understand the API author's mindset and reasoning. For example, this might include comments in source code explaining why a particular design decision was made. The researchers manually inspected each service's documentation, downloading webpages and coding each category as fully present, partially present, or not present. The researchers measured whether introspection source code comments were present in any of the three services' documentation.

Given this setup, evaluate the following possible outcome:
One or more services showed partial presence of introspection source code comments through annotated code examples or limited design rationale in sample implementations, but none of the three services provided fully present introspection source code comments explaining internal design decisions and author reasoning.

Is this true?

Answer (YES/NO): NO